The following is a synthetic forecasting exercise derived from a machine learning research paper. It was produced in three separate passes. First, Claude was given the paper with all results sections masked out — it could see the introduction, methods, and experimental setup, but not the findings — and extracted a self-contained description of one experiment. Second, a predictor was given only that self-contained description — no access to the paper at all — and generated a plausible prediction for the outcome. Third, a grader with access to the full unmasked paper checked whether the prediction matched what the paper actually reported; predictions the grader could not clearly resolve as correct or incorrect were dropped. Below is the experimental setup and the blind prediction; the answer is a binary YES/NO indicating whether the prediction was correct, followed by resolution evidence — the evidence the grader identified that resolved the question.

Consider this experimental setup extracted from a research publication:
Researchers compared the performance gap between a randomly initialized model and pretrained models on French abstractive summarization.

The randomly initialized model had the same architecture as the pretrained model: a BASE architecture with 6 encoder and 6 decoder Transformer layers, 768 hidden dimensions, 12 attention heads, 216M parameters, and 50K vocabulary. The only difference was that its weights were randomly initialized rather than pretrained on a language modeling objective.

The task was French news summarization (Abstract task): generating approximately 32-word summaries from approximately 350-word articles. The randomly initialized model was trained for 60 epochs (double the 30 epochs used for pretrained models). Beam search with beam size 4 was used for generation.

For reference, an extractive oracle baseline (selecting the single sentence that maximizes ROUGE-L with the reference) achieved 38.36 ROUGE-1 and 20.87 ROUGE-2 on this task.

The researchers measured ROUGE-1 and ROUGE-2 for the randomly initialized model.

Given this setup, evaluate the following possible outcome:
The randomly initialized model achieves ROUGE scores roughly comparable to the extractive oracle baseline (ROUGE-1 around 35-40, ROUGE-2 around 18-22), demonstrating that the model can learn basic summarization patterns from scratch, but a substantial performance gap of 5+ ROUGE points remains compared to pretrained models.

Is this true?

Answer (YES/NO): NO